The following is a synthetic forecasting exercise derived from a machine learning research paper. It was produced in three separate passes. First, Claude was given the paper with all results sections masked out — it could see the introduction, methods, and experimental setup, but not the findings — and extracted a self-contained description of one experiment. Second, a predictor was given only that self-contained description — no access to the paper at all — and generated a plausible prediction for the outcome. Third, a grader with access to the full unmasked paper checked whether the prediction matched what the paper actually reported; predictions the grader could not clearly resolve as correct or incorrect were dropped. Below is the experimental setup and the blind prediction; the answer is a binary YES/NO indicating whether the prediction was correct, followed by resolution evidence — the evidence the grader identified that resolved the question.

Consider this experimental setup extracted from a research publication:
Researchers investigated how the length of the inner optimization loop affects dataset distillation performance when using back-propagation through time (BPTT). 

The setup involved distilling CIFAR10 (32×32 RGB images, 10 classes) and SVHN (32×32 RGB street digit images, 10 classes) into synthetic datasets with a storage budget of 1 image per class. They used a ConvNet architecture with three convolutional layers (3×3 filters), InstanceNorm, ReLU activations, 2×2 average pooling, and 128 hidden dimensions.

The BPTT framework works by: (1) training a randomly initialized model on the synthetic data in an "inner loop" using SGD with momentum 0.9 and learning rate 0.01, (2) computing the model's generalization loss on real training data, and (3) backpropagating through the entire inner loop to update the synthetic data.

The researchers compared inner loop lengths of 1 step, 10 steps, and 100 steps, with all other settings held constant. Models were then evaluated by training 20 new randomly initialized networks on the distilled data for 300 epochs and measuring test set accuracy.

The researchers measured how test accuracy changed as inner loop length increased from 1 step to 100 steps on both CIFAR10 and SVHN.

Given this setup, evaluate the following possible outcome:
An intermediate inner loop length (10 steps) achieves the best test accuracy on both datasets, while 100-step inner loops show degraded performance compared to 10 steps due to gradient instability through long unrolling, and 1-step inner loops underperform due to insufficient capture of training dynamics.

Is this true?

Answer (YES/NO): NO